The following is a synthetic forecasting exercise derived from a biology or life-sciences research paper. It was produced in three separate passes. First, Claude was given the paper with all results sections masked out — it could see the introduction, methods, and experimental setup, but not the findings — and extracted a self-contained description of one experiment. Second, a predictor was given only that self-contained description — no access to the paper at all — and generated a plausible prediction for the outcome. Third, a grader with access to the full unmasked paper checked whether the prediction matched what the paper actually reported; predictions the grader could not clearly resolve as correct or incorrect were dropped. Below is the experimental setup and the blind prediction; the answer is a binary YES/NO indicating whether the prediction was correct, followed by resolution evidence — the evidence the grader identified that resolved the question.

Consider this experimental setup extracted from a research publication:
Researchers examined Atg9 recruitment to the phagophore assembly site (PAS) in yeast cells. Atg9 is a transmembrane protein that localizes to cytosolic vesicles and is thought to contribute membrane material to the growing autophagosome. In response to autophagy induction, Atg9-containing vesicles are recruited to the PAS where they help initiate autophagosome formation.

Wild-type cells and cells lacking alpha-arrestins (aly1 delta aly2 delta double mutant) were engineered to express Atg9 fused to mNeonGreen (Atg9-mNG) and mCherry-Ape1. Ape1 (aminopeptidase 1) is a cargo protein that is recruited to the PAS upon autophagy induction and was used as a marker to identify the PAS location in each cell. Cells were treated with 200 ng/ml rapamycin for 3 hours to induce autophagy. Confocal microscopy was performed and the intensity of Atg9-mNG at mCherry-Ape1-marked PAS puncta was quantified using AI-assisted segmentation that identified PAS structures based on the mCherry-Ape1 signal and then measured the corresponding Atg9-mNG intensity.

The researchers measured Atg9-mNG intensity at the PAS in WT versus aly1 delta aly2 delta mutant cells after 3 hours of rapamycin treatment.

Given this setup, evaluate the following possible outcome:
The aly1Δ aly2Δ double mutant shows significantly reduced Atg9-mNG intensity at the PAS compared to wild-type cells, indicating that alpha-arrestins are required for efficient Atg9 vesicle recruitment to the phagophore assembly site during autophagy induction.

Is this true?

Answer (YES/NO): NO